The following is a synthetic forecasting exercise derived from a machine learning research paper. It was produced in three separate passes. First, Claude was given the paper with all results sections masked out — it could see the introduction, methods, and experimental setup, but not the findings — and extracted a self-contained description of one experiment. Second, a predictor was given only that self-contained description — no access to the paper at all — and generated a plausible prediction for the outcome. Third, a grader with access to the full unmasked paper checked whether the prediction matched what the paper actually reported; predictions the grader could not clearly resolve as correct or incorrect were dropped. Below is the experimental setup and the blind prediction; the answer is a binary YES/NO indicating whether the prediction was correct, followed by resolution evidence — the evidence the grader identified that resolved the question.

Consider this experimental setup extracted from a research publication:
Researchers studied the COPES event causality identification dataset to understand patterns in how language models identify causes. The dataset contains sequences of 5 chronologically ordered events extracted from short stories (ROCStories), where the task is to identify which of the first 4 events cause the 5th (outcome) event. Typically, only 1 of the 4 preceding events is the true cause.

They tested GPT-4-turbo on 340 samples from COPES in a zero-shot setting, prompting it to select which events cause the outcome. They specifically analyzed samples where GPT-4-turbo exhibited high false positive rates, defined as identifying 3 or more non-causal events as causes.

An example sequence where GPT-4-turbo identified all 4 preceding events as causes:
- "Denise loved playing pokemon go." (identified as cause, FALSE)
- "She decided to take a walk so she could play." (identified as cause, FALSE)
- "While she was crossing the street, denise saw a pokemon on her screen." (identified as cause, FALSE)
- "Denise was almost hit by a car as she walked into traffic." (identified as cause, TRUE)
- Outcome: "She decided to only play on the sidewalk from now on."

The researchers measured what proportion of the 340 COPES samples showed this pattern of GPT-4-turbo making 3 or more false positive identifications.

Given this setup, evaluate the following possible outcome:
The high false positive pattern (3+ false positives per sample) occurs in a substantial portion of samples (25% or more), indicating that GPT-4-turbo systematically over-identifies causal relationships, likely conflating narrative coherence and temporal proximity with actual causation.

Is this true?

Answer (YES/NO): NO